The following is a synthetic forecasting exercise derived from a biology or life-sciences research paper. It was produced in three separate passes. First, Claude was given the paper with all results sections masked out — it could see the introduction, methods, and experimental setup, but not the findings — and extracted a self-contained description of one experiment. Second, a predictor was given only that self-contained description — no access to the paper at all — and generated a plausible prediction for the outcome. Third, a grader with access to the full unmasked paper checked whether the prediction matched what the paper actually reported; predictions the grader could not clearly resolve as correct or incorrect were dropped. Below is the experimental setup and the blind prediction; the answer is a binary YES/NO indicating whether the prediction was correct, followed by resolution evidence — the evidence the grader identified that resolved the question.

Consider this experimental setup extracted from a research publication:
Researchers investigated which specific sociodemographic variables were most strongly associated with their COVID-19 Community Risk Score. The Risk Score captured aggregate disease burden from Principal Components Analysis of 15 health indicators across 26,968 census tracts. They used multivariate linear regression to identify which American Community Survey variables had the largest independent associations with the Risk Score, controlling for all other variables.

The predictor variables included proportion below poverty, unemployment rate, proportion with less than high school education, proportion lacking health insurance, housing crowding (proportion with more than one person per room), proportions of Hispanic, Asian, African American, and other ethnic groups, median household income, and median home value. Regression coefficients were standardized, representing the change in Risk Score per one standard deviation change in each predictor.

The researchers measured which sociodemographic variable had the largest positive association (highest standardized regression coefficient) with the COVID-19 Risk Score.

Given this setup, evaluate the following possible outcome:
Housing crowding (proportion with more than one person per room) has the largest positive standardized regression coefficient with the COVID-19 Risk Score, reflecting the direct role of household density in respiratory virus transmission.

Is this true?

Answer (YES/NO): NO